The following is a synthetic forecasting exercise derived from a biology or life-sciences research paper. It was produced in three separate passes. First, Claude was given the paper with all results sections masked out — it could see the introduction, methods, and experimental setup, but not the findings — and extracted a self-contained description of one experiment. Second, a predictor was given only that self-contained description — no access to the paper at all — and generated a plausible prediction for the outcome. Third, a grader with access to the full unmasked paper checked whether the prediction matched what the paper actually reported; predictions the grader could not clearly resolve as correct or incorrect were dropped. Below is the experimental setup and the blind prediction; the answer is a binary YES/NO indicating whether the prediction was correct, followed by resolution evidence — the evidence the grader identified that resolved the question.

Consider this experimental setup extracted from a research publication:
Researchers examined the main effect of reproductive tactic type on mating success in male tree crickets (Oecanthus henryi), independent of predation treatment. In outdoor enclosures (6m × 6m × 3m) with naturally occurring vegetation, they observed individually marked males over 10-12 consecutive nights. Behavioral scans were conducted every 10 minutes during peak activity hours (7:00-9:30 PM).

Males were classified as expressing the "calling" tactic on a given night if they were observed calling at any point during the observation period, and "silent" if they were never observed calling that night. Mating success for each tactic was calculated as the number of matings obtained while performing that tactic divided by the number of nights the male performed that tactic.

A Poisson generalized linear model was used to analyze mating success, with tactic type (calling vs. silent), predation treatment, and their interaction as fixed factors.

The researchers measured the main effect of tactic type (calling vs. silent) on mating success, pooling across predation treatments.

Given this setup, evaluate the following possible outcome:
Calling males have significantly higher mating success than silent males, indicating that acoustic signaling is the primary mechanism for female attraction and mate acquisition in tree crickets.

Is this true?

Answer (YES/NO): NO